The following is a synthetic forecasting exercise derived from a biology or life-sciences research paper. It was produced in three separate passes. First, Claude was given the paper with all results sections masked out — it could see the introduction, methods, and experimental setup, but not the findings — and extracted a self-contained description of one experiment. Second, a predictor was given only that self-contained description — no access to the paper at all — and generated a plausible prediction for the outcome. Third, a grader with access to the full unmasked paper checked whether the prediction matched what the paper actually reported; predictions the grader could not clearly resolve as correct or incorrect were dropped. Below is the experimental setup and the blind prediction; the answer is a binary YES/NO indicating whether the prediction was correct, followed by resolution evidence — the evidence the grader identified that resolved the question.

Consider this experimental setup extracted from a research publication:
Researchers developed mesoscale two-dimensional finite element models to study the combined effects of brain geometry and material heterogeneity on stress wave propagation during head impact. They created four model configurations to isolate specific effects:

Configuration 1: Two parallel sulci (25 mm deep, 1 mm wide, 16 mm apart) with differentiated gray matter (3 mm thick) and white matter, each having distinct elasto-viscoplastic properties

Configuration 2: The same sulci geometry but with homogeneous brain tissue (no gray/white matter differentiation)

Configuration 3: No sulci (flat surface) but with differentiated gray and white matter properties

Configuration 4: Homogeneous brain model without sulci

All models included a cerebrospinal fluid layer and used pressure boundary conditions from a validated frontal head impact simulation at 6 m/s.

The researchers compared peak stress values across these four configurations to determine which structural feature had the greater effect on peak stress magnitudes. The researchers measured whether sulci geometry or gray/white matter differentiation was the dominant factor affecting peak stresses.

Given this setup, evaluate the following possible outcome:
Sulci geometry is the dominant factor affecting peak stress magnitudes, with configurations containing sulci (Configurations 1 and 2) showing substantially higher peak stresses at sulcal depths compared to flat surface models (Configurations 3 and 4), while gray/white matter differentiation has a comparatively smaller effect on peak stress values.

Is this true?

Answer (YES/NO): YES